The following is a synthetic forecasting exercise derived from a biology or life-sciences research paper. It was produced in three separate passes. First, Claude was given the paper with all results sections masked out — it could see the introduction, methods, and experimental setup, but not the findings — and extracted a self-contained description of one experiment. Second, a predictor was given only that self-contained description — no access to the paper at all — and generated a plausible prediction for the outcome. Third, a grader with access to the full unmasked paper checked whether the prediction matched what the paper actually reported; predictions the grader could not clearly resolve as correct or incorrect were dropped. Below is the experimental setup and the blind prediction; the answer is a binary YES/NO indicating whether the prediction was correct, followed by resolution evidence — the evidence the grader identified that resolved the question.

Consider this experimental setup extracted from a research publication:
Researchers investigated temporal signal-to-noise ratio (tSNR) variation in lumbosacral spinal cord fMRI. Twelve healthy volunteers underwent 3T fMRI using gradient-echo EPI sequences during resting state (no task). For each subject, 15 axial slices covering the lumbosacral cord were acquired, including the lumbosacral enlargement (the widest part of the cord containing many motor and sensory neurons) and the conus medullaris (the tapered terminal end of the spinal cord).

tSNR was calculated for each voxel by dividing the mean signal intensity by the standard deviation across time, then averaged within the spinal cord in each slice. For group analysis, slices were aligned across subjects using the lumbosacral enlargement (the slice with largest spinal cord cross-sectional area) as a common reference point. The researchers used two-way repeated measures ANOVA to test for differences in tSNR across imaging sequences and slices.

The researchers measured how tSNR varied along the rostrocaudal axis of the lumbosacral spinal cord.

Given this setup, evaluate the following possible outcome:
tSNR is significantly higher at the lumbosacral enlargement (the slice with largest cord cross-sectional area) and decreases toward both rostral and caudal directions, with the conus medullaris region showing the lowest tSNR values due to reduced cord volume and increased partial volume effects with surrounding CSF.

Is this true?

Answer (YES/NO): NO